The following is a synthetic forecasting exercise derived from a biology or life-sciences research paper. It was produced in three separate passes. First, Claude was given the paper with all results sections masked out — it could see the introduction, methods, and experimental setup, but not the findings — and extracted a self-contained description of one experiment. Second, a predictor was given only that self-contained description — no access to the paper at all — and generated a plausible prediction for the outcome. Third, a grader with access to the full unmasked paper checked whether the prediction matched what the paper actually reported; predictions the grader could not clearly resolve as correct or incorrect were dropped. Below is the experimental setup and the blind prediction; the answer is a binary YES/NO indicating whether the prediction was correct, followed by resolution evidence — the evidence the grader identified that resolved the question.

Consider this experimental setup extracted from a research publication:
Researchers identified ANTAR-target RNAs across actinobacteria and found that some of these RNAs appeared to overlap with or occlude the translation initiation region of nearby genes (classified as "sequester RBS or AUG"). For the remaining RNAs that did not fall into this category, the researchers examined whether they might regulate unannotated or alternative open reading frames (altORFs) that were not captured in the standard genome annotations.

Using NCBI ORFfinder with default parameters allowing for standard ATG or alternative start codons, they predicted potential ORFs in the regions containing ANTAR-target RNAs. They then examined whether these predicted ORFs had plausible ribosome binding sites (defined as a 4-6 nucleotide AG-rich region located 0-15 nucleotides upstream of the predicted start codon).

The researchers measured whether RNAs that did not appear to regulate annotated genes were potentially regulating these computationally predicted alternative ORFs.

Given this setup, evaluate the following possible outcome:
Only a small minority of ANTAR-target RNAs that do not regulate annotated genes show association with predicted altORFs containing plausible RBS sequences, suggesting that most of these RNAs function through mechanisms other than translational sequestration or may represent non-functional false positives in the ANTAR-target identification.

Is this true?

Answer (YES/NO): NO